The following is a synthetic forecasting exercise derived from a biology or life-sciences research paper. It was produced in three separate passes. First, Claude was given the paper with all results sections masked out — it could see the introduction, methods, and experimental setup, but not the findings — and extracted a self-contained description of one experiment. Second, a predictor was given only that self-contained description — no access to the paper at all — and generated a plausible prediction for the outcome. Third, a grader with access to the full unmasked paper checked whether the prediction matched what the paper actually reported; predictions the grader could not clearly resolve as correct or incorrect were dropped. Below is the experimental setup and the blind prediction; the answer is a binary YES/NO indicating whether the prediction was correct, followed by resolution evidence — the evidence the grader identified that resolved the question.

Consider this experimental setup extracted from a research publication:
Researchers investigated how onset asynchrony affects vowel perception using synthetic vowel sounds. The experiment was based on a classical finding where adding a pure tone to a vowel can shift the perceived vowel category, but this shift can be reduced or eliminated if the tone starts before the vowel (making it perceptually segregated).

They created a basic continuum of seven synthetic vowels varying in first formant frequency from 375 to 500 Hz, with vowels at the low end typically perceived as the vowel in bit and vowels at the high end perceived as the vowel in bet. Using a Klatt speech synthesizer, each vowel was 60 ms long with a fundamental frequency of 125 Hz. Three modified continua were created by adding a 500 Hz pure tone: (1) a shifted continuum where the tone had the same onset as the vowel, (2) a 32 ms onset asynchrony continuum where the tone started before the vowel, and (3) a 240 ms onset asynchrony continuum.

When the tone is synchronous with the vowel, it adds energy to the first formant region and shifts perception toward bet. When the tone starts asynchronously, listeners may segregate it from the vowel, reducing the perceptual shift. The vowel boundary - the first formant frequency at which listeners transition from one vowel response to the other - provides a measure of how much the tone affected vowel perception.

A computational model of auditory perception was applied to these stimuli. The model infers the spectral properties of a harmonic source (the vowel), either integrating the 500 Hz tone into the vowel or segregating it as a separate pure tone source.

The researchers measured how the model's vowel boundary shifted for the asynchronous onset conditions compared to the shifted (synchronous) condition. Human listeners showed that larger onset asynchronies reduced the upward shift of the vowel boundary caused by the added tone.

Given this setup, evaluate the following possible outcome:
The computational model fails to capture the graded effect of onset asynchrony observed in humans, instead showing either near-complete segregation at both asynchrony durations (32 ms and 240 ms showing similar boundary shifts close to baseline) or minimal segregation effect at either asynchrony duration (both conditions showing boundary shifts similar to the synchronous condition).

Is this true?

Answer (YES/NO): NO